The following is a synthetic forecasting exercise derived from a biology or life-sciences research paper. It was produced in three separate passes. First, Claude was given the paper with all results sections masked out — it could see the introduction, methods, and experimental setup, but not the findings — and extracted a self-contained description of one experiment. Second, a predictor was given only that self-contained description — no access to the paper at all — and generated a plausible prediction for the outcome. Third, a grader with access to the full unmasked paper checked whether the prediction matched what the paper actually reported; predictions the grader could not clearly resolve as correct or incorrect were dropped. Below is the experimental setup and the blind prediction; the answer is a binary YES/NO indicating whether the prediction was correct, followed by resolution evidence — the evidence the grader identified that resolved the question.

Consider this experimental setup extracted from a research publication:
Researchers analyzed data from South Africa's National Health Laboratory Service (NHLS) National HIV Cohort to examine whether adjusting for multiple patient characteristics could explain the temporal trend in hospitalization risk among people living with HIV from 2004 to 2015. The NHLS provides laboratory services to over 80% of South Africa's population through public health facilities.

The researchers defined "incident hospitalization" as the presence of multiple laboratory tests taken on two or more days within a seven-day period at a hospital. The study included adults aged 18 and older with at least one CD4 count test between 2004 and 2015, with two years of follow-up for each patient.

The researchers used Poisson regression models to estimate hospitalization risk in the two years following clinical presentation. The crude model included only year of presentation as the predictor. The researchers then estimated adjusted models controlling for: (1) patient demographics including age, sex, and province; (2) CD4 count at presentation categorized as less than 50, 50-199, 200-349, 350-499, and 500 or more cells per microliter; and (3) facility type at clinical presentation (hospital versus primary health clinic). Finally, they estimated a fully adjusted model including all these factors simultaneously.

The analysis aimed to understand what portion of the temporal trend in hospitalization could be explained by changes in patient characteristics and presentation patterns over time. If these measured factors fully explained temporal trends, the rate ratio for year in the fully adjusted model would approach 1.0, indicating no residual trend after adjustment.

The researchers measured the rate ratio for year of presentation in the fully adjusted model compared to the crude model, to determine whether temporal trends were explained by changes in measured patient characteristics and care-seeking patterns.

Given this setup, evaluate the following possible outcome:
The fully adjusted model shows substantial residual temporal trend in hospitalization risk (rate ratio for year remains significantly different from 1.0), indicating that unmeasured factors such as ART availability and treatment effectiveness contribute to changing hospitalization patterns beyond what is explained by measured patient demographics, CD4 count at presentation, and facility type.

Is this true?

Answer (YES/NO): YES